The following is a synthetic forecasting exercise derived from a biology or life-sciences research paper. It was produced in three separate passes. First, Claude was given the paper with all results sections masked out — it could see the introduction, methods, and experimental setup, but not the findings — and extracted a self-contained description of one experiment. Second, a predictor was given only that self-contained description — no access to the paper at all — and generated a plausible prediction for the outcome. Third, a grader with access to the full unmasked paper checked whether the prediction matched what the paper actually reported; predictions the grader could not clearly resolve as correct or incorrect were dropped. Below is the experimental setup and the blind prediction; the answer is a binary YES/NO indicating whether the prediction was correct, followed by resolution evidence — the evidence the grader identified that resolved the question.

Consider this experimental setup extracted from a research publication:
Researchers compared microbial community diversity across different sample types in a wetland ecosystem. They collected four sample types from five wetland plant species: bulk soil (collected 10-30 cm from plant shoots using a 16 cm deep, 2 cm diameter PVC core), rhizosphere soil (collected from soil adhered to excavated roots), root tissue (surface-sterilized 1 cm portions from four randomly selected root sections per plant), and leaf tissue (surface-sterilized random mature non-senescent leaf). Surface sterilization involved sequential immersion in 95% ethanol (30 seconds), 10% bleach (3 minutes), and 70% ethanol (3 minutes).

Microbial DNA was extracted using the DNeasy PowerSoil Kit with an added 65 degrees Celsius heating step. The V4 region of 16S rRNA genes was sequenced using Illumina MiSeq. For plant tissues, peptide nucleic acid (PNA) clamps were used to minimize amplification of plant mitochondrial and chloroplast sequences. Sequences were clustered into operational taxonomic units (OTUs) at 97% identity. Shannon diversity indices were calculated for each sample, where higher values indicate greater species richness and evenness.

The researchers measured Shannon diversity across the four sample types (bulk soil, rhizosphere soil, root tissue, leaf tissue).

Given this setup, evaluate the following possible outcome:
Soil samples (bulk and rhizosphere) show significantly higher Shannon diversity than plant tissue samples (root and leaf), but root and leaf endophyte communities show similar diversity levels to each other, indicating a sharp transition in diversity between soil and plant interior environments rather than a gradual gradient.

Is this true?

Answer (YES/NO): NO